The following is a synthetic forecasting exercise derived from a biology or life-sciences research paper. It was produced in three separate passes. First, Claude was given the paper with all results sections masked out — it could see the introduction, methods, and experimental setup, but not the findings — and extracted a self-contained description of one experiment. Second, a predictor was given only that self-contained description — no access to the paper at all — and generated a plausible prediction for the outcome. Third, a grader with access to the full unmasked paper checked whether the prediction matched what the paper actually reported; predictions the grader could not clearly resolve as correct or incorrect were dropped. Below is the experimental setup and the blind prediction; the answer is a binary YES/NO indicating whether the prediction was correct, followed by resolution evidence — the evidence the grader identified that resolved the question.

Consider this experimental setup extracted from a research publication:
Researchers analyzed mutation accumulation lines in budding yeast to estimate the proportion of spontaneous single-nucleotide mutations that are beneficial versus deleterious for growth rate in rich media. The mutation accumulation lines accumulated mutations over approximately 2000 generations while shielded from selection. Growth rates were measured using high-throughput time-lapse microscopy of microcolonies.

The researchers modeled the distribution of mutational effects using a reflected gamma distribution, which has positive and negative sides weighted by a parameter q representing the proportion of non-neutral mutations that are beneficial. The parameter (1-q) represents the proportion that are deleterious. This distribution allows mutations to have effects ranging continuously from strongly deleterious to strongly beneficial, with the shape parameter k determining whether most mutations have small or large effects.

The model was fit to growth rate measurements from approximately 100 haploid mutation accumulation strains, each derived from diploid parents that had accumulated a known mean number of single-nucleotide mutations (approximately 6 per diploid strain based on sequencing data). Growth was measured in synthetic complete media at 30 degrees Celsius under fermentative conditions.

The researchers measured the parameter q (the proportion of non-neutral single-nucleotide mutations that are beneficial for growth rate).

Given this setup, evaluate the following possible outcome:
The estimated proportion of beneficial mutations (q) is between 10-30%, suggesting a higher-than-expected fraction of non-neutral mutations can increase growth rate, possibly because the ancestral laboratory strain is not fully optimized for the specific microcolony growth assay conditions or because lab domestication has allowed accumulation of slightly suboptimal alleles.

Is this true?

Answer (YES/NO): NO